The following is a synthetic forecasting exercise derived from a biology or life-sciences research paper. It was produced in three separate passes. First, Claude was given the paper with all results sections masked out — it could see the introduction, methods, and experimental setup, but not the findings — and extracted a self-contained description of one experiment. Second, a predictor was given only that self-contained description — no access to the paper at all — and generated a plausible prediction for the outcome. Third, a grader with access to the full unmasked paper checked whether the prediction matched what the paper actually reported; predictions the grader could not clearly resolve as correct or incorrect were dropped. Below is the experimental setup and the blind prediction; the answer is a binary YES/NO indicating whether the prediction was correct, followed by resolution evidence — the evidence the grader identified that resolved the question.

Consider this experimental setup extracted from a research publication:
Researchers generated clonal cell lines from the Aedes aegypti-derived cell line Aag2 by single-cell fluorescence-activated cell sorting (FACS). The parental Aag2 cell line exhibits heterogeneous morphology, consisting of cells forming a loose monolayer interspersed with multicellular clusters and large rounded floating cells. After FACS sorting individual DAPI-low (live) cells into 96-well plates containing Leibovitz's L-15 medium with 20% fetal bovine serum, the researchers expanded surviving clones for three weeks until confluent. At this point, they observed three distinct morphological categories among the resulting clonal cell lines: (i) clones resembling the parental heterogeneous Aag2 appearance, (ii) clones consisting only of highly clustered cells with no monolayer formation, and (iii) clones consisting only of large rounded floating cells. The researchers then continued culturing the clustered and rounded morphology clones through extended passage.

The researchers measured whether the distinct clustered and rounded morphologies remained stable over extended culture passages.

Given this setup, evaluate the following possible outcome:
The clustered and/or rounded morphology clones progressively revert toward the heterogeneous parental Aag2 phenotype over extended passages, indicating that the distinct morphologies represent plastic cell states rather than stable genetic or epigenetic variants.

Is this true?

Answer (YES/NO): YES